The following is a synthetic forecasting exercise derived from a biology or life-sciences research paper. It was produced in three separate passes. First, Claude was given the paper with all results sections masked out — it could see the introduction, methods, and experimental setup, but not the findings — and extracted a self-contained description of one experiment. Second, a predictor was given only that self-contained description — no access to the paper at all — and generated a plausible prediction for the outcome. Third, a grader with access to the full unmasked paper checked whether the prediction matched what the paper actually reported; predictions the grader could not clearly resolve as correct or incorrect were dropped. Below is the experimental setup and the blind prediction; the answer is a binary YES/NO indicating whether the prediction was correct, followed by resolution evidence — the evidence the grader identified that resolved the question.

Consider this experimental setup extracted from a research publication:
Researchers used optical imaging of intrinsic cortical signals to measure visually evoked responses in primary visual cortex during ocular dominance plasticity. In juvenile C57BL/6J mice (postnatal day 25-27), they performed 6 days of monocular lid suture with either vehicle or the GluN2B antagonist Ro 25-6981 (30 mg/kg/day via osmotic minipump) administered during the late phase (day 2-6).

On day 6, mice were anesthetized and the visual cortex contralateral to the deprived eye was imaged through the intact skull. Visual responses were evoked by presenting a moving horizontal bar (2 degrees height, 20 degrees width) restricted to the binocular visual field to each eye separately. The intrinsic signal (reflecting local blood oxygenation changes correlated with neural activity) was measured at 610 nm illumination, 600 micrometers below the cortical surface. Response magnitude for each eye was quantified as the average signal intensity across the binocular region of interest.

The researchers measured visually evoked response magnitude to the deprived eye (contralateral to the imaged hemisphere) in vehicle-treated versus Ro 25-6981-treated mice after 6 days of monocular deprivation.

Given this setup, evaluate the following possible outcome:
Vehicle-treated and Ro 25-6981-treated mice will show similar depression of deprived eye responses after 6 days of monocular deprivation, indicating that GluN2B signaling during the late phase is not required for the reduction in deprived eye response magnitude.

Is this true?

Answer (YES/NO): NO